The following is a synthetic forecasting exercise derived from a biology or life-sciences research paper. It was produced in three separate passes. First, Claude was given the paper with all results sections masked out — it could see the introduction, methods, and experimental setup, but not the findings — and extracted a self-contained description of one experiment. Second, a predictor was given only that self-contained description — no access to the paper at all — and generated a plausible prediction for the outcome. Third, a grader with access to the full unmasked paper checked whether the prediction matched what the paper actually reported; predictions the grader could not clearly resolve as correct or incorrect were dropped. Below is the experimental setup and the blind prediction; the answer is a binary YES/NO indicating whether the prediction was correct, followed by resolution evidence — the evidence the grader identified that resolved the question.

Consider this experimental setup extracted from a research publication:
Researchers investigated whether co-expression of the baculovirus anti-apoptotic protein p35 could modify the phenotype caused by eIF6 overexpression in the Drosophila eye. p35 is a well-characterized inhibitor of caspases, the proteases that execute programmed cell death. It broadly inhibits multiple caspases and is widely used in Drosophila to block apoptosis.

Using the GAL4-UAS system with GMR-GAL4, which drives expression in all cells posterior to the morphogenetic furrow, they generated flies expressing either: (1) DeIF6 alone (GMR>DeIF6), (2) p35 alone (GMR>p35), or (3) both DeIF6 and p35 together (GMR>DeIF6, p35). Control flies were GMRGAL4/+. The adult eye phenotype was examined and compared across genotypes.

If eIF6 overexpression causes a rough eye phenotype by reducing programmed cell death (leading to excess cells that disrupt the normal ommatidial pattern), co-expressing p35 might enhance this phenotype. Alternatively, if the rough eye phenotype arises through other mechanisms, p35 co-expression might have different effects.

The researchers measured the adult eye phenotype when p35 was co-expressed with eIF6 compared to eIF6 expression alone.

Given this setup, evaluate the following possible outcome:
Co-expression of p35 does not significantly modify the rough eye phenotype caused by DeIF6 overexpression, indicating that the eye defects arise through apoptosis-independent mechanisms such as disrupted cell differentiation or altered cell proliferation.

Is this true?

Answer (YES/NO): NO